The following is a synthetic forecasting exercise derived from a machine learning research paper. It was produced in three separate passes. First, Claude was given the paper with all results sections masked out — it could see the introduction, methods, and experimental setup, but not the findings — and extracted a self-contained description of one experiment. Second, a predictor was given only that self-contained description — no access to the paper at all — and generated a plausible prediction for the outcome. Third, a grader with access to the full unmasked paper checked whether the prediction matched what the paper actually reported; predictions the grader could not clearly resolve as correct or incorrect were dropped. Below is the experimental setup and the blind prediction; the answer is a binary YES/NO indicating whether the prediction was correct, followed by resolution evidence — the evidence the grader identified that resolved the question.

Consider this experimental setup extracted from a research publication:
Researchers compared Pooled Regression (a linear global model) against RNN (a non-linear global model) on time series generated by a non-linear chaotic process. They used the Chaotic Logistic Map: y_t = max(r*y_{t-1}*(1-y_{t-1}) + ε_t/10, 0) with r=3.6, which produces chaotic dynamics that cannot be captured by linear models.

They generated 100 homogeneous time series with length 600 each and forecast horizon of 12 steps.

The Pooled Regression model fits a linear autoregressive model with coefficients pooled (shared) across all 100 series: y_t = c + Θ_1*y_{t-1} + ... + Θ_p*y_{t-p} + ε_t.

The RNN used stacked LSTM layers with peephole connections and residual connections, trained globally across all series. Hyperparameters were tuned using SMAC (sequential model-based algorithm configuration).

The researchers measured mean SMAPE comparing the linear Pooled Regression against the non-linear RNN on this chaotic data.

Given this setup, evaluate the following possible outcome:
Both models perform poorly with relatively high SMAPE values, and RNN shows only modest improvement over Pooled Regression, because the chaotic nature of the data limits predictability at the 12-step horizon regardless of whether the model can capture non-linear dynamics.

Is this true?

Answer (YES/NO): NO